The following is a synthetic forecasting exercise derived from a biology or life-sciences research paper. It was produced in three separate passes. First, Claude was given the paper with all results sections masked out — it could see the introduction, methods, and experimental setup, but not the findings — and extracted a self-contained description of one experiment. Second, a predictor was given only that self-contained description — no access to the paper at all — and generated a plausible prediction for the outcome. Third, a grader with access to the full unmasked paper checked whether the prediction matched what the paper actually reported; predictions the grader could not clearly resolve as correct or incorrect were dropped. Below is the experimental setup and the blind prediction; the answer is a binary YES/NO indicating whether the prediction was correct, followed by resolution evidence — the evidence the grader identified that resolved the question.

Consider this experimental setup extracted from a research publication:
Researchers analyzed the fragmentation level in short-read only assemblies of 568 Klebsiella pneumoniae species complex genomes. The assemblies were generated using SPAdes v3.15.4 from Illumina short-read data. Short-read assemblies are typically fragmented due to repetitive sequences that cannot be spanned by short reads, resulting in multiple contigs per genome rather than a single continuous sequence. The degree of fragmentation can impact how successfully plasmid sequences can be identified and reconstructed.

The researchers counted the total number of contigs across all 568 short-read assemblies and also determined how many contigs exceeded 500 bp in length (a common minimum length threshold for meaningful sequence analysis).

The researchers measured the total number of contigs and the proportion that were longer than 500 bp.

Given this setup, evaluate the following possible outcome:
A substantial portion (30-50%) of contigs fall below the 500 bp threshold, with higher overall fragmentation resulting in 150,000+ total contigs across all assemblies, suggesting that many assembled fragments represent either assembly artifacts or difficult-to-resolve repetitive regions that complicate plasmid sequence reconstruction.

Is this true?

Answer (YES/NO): NO